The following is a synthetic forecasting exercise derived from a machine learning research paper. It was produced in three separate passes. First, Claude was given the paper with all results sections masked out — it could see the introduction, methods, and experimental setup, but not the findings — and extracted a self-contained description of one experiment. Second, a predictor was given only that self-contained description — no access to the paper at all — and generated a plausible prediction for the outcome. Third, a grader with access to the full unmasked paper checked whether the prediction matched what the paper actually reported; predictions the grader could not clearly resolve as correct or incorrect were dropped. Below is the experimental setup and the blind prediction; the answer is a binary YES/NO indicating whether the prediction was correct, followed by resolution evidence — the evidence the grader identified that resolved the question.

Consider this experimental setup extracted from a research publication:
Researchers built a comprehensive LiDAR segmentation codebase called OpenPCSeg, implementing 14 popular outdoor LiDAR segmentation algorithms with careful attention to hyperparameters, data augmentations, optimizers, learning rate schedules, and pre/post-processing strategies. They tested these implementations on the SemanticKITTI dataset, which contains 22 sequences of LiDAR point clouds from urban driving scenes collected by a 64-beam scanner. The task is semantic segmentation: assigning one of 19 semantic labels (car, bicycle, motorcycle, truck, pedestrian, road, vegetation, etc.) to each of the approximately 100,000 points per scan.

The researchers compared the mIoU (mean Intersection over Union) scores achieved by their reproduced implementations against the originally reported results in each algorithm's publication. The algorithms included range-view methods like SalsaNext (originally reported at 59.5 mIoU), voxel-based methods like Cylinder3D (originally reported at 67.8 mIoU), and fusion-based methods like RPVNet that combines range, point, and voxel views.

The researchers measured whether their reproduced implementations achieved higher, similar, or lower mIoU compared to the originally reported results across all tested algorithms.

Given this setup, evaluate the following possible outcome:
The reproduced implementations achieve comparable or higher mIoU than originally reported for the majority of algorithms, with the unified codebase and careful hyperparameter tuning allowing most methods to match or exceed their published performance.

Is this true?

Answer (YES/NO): YES